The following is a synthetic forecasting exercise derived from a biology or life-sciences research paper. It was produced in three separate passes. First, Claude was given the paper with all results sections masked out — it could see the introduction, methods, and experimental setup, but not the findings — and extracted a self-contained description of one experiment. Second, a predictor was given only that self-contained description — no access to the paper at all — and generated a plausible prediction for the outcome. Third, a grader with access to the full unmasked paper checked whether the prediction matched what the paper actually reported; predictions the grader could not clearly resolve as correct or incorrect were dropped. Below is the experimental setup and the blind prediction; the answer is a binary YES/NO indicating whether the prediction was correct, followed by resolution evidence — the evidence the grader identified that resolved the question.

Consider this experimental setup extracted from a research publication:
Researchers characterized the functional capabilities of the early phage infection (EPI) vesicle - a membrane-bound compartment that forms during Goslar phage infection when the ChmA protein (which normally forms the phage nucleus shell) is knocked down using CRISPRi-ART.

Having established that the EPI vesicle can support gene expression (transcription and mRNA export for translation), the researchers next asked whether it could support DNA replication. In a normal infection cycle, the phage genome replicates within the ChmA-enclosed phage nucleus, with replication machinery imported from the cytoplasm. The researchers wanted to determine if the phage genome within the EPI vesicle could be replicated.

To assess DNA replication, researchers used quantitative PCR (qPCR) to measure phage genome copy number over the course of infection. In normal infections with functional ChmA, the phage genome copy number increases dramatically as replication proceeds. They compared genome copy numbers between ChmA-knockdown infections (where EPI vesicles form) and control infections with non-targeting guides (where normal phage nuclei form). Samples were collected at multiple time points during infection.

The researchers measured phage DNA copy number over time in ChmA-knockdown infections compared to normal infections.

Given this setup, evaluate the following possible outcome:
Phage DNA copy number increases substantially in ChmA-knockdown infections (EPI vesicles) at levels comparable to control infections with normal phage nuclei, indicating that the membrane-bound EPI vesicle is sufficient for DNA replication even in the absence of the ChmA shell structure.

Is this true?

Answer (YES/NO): NO